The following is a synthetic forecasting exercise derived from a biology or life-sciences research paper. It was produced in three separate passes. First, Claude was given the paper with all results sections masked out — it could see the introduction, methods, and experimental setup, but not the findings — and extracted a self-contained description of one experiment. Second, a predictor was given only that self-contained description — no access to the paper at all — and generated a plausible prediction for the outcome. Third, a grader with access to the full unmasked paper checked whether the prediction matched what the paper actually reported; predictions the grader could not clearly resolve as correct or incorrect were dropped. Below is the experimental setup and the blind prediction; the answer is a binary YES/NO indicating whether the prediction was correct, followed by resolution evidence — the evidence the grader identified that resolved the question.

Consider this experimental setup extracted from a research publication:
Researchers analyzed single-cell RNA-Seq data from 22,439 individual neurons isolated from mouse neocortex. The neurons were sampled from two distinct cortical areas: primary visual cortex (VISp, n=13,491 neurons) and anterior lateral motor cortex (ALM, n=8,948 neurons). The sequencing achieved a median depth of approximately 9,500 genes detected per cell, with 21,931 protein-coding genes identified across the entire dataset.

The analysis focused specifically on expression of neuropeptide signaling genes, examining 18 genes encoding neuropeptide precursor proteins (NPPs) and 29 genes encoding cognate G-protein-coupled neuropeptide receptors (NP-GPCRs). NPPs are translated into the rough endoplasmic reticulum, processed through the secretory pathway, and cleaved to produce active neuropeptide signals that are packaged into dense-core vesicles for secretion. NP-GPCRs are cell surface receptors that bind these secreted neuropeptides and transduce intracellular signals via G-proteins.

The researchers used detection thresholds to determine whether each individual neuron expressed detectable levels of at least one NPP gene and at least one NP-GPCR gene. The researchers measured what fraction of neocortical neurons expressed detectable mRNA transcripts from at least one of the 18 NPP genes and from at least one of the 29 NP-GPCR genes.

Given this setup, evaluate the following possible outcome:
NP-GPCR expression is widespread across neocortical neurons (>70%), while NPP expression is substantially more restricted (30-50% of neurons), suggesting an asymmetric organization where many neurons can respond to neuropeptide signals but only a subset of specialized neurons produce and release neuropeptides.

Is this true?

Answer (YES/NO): NO